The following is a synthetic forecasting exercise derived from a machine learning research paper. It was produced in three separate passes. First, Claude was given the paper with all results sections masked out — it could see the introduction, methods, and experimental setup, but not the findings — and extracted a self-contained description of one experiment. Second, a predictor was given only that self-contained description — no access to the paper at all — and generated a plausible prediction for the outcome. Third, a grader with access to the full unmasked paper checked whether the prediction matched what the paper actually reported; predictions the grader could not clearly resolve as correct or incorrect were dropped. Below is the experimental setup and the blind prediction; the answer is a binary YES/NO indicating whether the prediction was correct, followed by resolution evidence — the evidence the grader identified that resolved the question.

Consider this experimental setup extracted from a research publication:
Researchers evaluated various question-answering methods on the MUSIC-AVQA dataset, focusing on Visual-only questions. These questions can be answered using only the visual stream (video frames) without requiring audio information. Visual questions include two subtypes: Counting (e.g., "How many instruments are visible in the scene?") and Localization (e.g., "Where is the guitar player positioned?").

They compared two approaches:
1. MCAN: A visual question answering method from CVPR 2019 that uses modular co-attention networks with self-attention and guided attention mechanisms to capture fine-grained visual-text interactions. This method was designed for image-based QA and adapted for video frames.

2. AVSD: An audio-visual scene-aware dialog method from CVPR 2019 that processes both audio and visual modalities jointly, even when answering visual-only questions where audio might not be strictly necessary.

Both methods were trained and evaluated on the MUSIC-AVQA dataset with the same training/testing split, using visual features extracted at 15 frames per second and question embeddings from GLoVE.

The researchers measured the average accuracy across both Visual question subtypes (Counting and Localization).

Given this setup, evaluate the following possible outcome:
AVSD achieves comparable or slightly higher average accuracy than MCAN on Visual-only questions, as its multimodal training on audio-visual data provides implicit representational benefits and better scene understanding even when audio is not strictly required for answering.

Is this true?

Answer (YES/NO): NO